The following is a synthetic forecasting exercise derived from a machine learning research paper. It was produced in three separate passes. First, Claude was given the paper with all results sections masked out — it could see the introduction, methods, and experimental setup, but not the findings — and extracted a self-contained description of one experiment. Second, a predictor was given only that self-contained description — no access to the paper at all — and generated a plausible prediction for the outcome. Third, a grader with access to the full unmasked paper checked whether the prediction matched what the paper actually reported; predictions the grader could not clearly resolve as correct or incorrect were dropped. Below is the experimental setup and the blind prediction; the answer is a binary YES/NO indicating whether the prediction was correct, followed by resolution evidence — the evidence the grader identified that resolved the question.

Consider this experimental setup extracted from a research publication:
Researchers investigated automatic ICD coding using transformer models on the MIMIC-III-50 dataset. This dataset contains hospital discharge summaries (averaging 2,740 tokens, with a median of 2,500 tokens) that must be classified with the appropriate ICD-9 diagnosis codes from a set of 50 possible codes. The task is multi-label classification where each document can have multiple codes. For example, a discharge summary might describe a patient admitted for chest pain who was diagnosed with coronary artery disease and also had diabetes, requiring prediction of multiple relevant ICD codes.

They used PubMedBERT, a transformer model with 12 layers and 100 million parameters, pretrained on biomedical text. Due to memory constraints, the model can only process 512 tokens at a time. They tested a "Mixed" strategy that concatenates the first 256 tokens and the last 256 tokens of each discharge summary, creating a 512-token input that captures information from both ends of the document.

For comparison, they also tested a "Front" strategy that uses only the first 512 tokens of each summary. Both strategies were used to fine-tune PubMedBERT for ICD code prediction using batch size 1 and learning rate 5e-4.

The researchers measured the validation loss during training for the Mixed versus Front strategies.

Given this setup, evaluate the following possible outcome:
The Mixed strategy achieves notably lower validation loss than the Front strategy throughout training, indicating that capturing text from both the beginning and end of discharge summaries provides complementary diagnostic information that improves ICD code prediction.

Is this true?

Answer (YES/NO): NO